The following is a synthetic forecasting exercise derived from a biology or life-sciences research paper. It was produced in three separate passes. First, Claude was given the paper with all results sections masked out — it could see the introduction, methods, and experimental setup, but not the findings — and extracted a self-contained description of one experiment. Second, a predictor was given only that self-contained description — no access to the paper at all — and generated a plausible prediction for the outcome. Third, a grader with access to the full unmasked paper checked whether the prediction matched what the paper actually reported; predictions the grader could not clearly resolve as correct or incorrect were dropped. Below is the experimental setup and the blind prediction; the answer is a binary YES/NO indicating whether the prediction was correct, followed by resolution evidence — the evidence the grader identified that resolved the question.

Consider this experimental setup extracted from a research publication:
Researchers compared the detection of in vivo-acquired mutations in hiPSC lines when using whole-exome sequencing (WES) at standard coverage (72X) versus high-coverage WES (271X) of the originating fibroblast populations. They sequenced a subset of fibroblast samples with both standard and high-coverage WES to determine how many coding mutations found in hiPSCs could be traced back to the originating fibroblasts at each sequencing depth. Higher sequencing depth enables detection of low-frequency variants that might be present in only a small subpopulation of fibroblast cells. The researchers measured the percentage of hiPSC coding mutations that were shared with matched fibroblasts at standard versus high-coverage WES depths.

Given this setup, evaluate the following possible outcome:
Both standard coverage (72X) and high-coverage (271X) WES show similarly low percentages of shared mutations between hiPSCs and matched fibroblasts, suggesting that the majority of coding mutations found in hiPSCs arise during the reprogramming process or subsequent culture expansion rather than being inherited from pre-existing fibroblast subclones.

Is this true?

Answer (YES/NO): NO